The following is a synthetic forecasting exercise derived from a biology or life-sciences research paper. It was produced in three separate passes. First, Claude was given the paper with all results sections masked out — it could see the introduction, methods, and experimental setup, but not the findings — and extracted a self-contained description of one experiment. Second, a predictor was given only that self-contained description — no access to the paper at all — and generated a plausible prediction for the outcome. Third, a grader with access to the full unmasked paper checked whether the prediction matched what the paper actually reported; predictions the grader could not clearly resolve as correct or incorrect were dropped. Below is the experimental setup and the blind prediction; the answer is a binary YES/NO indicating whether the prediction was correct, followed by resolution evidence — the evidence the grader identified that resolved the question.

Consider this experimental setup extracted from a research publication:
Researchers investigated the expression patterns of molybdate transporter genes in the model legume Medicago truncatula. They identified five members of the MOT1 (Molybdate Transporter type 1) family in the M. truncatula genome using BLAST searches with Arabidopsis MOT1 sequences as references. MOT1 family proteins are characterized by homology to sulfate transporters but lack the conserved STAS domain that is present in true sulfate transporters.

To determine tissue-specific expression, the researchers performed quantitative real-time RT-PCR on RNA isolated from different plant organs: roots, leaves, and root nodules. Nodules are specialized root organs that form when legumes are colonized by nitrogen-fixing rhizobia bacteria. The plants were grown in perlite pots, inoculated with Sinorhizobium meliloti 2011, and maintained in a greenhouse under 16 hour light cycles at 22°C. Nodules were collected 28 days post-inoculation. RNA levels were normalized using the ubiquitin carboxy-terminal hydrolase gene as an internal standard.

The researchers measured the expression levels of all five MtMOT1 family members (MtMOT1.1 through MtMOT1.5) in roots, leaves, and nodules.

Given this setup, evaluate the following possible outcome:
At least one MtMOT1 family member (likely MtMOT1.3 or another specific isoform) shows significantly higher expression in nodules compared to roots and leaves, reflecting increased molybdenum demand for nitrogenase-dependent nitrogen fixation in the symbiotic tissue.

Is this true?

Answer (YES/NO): YES